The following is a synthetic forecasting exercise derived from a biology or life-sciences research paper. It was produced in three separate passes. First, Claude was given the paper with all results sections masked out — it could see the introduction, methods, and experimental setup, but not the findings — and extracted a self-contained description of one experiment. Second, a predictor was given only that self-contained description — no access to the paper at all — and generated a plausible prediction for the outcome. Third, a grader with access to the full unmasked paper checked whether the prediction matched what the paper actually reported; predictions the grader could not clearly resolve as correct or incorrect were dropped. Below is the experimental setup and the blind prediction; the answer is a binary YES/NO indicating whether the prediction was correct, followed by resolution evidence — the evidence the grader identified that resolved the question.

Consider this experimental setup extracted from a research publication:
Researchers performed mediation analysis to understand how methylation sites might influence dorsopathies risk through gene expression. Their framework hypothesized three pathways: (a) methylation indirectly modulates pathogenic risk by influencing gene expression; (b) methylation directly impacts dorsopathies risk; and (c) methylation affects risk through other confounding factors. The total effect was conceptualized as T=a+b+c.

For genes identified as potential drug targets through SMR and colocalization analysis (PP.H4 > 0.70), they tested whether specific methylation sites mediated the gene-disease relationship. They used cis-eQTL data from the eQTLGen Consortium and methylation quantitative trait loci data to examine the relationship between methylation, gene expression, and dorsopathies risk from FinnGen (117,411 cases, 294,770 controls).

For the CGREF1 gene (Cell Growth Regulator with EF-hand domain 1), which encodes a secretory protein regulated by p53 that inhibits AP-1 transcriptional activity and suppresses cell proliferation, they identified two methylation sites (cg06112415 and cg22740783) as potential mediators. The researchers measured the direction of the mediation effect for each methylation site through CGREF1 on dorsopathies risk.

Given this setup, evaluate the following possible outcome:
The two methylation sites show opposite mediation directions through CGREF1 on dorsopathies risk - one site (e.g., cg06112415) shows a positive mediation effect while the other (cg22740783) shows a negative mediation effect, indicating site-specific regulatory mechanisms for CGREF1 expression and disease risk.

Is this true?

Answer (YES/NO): YES